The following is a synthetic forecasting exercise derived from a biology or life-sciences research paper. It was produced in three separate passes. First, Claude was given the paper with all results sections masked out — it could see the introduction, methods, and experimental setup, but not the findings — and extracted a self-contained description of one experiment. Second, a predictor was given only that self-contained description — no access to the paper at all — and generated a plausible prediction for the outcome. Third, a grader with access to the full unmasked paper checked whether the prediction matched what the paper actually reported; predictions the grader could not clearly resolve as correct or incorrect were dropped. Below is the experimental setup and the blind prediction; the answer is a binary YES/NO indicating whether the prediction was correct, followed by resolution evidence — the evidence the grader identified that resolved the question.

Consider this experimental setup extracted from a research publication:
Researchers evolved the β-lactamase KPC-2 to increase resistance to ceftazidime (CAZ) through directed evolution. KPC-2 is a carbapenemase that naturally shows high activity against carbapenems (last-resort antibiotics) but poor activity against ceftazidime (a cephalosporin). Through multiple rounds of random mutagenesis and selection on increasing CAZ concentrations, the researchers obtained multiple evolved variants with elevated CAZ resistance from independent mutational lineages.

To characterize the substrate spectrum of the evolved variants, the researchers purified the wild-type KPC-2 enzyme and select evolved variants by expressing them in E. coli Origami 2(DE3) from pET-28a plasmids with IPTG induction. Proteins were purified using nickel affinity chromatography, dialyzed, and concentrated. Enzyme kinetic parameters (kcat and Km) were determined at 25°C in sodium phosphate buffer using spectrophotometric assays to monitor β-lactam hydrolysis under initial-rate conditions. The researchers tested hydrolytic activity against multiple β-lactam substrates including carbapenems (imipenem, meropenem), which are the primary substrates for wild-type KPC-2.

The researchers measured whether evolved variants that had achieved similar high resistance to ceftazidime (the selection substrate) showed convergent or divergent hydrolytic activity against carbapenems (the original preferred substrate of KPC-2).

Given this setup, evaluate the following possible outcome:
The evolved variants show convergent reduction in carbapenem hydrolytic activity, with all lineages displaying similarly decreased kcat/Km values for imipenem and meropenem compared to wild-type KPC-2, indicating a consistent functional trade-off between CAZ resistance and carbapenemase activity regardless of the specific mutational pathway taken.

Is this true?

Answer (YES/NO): NO